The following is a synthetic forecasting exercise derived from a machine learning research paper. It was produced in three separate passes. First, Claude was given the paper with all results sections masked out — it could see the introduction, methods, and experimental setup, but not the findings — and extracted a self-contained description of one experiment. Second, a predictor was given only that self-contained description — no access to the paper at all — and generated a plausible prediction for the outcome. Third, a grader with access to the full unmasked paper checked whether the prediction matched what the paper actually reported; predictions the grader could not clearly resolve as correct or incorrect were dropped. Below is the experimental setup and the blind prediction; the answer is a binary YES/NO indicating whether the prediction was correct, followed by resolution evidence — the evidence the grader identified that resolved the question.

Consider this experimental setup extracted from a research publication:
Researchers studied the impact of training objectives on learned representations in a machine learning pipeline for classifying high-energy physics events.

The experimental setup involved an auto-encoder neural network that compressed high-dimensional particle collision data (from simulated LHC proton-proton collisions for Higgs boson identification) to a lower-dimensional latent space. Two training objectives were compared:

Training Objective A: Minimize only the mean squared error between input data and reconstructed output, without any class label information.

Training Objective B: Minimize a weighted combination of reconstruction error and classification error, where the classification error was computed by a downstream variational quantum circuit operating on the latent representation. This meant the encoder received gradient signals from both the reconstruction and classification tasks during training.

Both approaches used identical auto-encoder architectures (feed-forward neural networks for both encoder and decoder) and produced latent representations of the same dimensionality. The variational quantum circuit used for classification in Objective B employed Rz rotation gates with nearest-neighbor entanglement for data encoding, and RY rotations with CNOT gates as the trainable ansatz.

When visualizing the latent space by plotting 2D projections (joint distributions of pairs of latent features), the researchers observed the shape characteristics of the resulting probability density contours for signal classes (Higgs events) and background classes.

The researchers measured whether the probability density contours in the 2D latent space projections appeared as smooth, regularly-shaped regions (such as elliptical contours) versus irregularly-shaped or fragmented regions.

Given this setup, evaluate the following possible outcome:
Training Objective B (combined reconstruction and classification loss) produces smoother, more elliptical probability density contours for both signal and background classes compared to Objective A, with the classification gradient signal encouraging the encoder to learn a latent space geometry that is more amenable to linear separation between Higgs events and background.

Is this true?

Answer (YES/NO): YES